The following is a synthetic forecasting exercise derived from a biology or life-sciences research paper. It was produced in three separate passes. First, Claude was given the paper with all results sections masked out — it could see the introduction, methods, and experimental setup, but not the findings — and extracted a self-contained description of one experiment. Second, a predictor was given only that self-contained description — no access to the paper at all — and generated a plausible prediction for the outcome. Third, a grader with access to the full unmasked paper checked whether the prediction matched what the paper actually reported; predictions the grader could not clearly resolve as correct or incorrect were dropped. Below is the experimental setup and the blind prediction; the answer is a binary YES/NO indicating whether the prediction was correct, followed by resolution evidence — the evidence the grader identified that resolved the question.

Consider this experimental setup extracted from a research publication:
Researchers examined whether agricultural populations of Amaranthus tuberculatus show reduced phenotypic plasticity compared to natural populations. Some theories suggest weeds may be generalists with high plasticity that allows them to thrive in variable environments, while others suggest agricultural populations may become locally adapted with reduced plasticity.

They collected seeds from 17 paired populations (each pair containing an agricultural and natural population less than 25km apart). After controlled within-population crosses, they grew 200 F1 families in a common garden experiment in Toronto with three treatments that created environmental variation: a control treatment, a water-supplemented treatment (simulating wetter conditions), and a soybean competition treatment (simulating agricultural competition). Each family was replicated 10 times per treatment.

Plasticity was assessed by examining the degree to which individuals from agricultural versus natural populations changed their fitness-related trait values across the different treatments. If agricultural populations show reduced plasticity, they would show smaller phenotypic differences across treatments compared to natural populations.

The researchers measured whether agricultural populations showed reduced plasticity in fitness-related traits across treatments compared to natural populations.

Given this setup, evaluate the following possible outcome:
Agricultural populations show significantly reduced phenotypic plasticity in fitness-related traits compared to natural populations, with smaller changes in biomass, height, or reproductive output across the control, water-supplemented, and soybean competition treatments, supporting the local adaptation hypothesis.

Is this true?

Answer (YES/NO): NO